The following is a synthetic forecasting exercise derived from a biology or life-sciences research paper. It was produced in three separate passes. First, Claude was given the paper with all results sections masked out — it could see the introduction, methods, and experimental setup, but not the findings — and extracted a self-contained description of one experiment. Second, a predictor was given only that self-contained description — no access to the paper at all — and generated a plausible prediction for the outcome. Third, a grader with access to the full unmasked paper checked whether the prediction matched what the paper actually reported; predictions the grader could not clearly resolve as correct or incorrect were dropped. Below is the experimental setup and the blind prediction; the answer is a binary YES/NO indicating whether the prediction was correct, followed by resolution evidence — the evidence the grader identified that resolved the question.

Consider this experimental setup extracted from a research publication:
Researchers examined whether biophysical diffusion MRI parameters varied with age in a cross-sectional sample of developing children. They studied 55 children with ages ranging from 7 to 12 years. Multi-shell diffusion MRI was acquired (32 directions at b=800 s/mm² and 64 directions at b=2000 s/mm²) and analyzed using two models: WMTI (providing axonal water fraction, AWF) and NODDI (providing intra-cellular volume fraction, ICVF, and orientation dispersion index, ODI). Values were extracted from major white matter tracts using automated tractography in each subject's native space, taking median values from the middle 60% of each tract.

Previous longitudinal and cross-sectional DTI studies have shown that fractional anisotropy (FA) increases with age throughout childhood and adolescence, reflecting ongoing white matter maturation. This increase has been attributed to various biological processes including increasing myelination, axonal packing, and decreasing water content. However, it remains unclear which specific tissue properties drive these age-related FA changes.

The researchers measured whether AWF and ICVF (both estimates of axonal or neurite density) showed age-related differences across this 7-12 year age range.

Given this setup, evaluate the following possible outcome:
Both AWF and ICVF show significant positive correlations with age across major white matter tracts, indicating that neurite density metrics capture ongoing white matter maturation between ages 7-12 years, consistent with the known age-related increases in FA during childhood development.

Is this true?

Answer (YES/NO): YES